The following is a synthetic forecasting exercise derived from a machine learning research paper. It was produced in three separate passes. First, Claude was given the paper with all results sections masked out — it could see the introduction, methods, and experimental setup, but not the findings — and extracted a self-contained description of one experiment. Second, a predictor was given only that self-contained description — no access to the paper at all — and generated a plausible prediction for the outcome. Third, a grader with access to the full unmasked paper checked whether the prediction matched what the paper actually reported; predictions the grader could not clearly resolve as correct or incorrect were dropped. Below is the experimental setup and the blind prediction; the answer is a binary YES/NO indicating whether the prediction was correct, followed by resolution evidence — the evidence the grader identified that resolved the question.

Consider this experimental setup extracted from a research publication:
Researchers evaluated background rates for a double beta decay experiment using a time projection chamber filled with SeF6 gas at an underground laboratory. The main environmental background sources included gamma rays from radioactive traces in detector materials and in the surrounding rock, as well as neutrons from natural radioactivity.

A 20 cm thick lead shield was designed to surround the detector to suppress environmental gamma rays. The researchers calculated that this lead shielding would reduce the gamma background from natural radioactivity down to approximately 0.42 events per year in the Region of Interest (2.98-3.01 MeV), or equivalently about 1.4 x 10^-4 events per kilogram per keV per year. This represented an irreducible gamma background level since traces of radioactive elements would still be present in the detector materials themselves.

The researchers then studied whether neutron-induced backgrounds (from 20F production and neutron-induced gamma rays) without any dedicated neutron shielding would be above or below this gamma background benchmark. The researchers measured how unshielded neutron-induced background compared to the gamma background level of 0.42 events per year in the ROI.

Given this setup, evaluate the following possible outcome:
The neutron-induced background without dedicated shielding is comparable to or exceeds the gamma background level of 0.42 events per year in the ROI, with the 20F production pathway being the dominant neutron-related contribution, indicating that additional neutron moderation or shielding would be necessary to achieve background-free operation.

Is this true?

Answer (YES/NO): NO